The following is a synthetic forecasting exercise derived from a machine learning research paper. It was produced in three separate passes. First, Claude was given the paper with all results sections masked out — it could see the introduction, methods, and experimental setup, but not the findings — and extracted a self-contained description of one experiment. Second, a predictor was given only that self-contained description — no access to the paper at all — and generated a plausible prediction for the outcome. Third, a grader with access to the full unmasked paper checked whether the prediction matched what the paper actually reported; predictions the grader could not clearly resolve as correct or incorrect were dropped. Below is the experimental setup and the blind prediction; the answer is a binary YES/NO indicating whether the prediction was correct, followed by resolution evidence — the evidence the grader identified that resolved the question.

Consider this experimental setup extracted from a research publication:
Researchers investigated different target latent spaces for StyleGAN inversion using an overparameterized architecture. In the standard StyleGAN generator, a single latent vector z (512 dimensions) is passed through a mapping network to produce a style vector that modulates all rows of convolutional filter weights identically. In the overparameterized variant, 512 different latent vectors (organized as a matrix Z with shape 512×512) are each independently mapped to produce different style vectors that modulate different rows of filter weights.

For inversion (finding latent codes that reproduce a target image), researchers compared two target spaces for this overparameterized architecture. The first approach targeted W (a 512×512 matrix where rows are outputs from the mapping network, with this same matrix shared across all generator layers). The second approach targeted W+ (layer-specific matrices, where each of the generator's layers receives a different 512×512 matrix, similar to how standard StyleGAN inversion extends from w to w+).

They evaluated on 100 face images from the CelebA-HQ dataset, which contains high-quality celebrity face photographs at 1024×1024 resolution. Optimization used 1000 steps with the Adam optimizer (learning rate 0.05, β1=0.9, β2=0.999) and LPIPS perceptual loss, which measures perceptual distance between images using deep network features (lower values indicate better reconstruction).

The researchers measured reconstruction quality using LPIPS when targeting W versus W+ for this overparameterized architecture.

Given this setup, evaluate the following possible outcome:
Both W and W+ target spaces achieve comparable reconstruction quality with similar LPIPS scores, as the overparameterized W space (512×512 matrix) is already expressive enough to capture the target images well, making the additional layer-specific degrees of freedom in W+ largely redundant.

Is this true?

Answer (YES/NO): NO